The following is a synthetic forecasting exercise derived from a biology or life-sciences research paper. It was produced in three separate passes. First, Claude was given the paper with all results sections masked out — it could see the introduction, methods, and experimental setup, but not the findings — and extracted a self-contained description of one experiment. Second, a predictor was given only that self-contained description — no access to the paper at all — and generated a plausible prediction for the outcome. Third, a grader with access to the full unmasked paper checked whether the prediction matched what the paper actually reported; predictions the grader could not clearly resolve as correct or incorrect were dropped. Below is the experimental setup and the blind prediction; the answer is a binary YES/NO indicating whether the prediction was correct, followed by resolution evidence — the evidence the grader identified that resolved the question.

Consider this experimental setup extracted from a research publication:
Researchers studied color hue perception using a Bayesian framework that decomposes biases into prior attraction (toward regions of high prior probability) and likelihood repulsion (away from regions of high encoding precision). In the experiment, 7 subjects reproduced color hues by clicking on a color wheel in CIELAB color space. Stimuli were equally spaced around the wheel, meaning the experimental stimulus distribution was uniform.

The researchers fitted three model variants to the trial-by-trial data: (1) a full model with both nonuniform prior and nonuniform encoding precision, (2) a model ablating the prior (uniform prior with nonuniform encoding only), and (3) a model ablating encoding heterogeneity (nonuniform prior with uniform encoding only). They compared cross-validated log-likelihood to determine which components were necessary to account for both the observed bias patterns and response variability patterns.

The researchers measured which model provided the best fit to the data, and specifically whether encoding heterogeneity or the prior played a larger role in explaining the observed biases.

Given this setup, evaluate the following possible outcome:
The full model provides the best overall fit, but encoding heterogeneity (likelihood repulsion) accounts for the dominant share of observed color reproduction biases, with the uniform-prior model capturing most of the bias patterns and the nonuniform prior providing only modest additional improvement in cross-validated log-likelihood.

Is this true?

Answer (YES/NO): YES